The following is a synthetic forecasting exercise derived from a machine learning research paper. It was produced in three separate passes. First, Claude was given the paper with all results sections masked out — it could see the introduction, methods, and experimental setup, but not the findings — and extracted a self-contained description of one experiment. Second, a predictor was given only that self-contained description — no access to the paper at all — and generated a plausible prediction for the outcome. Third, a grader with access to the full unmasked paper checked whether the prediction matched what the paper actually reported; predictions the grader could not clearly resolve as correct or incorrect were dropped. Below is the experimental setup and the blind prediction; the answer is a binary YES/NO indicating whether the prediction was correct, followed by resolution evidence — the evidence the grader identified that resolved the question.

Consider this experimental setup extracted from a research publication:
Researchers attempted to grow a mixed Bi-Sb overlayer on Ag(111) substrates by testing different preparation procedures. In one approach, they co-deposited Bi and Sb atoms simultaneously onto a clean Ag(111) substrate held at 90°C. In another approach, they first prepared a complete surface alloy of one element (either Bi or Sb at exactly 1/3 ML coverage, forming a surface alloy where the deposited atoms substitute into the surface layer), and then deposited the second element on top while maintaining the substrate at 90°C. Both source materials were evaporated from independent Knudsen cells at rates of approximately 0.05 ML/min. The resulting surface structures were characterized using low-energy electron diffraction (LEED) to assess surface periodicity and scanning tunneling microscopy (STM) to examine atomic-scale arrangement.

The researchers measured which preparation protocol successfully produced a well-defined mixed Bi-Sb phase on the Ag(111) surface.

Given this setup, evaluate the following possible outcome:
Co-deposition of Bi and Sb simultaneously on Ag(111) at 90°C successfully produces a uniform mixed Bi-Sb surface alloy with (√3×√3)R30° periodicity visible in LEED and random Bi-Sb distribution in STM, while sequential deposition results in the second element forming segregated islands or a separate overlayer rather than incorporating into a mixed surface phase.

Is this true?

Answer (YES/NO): NO